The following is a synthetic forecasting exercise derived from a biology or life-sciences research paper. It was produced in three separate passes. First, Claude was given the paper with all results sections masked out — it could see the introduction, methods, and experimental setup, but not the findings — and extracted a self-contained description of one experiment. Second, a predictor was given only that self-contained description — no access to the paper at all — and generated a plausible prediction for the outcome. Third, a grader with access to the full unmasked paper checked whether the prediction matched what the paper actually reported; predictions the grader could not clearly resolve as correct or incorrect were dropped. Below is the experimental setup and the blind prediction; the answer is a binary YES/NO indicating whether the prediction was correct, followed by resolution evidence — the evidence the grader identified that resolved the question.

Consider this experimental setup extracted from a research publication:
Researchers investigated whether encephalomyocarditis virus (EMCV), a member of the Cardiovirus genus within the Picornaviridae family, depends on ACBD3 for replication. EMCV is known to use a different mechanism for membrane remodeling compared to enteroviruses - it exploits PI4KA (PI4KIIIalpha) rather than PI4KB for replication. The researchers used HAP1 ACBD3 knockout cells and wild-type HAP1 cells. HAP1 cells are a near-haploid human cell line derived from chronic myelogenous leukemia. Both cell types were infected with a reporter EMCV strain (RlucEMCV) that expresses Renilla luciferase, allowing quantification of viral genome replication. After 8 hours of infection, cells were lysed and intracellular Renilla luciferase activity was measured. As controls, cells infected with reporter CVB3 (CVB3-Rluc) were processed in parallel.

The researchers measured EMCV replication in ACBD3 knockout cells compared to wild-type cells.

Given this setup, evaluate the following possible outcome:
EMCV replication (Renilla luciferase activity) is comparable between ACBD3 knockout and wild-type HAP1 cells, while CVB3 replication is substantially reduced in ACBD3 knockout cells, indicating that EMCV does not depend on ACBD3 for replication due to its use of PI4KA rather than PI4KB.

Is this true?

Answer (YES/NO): YES